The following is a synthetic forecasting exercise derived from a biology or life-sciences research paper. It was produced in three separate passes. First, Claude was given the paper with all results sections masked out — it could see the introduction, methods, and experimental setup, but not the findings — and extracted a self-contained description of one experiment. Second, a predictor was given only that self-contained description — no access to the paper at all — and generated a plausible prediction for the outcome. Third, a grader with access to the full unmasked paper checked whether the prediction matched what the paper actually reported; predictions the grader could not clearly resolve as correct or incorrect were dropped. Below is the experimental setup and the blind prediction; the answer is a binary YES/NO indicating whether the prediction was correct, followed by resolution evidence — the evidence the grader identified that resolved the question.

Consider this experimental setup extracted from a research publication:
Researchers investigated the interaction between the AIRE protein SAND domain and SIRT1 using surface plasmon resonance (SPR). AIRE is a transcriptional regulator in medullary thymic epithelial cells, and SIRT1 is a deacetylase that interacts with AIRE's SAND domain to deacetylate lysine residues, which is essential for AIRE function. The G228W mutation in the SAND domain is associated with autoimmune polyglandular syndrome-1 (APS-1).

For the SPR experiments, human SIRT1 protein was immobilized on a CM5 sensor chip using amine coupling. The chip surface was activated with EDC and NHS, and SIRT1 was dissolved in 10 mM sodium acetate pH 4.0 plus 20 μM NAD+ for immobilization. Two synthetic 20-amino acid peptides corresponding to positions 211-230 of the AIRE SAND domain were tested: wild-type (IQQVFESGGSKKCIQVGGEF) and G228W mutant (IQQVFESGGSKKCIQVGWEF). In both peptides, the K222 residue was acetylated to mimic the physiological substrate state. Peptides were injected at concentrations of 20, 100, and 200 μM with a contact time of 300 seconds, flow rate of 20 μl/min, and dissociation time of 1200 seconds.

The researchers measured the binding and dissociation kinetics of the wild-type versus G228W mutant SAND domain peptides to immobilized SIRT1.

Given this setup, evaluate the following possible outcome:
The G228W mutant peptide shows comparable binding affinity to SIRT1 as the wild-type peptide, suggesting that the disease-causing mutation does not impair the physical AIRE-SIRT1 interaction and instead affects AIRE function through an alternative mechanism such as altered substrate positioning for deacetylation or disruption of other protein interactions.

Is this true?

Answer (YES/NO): NO